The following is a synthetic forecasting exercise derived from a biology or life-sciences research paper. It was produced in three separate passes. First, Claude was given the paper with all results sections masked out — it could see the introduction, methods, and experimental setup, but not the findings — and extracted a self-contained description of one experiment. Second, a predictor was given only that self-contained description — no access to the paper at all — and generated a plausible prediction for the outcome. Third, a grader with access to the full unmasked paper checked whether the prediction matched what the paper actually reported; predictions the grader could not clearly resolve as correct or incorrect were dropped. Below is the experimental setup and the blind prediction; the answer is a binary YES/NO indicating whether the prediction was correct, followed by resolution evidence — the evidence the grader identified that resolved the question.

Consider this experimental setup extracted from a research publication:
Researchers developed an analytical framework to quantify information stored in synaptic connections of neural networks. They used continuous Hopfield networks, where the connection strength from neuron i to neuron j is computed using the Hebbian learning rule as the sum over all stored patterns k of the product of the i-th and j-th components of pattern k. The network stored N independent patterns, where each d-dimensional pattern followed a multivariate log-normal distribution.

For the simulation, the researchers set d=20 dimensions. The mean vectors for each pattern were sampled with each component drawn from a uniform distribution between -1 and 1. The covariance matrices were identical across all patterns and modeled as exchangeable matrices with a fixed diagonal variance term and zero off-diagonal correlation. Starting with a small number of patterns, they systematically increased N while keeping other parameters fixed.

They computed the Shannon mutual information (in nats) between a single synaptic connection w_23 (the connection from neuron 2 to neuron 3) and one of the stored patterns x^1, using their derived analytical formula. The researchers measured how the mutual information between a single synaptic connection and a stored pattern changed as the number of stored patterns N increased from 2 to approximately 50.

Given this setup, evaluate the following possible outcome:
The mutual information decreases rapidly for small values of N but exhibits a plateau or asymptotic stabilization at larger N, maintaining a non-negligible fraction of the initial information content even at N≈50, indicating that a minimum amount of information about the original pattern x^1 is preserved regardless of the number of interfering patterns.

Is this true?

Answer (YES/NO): NO